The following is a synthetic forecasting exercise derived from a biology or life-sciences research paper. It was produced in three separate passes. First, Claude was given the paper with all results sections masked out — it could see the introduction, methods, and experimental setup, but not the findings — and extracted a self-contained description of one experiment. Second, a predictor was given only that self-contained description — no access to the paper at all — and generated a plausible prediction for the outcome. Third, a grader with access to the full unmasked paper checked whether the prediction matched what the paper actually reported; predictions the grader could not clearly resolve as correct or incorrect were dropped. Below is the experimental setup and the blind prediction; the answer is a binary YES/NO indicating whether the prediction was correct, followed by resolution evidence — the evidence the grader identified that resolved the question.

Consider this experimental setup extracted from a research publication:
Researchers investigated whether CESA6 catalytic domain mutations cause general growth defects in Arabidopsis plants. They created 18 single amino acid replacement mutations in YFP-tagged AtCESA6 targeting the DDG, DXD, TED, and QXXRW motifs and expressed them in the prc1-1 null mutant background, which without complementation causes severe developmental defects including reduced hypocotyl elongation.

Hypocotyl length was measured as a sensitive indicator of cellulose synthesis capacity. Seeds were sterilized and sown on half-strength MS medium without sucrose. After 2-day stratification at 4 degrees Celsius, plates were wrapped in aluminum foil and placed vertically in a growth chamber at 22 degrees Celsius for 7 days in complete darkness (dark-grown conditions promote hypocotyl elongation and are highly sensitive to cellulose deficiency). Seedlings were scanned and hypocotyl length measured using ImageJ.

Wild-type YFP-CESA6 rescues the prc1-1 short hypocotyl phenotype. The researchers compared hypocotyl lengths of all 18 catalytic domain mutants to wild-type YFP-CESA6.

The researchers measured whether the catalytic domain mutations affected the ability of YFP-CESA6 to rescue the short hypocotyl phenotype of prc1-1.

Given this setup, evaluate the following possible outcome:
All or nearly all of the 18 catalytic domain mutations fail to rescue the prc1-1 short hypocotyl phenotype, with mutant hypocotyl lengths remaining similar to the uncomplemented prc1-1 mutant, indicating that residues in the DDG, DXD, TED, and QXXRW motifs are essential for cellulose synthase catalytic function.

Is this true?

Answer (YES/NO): NO